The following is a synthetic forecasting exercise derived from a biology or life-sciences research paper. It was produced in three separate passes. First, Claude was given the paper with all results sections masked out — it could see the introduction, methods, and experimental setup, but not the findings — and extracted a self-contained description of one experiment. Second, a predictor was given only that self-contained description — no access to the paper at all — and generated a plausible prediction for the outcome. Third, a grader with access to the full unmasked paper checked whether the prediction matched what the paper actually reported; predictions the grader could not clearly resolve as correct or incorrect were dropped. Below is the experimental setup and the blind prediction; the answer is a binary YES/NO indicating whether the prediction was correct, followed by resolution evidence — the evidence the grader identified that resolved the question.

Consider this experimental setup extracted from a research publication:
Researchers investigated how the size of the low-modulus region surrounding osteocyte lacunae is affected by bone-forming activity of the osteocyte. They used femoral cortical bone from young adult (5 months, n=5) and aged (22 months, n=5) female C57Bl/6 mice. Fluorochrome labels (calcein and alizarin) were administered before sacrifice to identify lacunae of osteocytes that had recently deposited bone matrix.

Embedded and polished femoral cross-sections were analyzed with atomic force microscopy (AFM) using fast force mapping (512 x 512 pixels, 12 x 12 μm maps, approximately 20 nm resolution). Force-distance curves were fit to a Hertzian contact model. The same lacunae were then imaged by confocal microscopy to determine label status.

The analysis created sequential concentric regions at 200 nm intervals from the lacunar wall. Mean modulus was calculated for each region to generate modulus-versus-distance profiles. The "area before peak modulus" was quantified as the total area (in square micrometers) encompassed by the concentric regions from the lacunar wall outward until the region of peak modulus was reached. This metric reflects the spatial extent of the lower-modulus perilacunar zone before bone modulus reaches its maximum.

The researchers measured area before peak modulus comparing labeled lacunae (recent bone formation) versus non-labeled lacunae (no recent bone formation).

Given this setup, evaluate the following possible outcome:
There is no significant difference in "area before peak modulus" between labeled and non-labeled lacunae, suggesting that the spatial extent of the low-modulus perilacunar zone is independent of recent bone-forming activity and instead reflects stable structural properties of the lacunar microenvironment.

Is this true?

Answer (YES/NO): YES